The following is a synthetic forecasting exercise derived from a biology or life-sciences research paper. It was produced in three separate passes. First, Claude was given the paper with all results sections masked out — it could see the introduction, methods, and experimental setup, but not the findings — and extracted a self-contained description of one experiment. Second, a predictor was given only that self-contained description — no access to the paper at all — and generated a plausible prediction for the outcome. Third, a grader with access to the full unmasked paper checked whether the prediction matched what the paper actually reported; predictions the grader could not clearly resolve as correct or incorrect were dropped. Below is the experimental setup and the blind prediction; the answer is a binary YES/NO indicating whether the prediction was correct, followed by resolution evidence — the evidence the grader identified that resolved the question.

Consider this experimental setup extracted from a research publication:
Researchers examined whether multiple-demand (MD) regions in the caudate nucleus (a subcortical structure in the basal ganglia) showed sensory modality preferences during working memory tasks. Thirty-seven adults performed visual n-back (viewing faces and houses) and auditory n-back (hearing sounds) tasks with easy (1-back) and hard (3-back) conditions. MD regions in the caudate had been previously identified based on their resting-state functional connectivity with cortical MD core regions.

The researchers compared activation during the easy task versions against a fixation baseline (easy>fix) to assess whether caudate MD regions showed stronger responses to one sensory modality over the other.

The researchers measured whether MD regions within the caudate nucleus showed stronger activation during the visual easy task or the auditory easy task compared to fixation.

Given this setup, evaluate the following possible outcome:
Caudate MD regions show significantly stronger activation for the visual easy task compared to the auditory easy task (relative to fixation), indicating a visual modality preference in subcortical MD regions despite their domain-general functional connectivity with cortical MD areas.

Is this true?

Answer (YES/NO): NO